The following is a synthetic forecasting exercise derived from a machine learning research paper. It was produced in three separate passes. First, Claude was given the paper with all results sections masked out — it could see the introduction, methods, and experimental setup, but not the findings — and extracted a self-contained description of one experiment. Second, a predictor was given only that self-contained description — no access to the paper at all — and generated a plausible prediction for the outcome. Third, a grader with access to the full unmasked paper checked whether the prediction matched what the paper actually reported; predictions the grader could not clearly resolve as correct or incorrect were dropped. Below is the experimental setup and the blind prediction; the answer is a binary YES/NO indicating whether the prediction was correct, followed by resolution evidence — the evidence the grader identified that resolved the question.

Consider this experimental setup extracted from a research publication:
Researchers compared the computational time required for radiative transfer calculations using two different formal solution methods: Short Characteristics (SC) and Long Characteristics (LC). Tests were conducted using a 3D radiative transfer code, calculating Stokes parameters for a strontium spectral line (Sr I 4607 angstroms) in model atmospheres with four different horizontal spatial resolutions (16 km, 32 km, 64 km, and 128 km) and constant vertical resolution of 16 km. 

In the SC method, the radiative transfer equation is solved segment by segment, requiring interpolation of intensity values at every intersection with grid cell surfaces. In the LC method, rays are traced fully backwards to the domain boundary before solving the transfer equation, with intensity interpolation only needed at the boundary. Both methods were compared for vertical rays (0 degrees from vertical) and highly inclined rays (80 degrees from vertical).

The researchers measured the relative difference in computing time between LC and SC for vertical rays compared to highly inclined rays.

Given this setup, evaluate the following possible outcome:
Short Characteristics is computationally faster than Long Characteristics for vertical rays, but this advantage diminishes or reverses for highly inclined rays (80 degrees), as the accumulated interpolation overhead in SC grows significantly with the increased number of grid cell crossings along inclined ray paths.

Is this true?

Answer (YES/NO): NO